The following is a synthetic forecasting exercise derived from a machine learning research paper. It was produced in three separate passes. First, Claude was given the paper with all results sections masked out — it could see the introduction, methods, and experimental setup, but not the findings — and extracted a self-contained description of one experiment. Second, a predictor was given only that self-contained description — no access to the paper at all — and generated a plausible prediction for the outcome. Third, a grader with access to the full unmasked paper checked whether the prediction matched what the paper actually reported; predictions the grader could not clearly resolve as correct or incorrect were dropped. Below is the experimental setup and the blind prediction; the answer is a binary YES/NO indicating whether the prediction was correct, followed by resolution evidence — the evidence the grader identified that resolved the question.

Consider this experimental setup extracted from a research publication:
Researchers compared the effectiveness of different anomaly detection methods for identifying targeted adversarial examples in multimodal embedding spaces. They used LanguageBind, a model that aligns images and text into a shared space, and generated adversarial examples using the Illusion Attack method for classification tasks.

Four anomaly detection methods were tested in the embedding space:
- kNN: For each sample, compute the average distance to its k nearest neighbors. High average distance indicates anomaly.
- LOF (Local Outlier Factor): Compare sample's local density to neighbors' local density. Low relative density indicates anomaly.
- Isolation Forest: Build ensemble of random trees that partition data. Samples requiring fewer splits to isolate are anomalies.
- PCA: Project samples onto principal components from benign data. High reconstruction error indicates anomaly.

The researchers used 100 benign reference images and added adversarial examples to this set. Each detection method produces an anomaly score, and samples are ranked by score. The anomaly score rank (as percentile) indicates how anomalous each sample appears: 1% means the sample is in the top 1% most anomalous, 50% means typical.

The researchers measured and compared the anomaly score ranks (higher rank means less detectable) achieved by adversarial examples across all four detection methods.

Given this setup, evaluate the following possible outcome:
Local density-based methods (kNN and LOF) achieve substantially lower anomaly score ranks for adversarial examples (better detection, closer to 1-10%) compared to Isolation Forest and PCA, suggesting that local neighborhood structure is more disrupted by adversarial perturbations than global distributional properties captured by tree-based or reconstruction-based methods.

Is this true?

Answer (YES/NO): NO